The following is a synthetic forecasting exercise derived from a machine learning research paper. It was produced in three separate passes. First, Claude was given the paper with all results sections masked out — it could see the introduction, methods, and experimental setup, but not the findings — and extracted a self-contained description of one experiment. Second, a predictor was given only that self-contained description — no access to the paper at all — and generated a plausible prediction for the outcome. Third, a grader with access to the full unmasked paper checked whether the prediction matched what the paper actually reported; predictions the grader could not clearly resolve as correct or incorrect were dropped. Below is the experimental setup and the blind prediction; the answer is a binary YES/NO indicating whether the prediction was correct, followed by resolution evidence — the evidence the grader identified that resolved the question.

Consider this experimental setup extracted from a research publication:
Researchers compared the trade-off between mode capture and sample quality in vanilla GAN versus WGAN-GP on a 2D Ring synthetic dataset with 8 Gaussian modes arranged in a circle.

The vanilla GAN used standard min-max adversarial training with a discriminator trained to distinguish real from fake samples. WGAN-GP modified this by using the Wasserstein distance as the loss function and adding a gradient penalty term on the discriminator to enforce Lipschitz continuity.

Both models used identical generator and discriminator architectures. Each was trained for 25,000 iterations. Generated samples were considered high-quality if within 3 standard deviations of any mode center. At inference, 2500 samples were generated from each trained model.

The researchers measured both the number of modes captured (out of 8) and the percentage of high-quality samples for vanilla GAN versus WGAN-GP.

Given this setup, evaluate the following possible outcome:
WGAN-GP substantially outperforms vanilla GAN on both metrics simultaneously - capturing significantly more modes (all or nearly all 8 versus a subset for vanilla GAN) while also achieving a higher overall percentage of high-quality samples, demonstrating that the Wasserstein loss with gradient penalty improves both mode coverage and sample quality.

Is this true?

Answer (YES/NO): NO